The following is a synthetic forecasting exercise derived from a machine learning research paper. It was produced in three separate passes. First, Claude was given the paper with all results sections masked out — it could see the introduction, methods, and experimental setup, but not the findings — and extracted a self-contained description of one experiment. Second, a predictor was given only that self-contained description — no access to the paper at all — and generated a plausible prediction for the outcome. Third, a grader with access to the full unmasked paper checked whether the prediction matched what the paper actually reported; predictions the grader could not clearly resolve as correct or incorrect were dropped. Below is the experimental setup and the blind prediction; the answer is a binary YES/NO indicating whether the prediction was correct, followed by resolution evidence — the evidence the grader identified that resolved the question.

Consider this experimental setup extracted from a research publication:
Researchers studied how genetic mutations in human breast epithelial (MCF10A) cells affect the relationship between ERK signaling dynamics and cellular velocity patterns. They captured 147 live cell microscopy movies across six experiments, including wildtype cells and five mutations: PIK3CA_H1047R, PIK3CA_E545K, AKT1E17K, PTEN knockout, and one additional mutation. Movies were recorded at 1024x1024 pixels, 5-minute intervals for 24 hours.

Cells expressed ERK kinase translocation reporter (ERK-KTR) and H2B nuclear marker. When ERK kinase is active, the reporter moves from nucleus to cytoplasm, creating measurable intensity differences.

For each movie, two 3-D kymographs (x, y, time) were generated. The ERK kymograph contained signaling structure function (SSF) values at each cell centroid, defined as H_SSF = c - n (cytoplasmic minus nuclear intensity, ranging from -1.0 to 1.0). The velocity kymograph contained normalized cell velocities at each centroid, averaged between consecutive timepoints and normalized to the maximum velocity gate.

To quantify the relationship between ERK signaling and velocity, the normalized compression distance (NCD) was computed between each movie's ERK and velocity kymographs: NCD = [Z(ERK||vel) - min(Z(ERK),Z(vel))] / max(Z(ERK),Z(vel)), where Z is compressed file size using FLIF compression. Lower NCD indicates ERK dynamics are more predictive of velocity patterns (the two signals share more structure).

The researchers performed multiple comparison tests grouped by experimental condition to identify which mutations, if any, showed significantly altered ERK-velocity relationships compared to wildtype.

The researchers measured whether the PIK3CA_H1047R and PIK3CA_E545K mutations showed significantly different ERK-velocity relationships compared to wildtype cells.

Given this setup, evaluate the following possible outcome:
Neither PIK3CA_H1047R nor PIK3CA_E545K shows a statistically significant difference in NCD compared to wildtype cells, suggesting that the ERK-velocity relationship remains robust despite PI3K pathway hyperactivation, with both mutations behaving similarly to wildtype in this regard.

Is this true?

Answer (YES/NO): NO